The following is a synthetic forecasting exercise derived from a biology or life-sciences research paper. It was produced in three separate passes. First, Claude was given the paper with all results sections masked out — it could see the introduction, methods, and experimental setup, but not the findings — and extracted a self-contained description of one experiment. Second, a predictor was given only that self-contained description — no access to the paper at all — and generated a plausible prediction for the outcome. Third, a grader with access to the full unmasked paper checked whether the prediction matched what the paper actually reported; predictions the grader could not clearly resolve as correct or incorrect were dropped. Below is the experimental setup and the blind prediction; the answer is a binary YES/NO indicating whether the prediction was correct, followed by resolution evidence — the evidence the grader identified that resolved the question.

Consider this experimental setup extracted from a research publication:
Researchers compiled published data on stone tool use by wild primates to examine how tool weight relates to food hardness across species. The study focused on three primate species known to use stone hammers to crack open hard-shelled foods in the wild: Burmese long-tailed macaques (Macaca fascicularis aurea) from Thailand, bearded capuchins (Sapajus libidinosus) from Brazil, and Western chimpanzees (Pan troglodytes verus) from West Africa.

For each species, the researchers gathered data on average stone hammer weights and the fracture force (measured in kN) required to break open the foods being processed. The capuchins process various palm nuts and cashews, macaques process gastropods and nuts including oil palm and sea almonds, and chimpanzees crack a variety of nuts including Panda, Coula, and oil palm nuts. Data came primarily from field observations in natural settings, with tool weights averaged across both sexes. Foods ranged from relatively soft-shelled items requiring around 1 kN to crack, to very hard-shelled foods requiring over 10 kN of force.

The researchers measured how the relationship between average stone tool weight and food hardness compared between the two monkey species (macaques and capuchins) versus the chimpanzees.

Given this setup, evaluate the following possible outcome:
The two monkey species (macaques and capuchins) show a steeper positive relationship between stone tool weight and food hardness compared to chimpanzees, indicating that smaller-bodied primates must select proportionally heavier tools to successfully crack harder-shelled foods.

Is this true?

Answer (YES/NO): NO